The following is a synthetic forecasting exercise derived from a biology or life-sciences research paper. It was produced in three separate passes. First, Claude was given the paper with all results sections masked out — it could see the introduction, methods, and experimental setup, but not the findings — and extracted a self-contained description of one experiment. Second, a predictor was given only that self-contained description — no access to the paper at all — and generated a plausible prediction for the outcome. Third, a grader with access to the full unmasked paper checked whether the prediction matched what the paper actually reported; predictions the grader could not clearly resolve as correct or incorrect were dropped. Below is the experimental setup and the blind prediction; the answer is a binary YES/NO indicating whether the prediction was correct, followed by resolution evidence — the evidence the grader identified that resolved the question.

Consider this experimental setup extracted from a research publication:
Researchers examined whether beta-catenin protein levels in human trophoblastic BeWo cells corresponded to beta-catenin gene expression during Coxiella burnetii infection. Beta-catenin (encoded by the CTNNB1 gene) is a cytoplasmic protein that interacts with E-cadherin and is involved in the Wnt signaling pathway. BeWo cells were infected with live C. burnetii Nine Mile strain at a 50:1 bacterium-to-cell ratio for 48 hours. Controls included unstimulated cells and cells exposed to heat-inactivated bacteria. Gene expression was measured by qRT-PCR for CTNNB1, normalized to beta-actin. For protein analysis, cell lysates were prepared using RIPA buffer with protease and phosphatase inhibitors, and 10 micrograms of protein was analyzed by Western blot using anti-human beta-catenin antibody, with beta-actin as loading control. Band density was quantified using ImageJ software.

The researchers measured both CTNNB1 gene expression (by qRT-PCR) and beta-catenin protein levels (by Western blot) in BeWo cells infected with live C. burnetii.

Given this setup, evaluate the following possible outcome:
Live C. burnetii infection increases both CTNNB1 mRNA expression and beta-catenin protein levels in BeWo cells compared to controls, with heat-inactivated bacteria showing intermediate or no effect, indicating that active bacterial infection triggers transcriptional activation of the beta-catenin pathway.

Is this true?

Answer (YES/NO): NO